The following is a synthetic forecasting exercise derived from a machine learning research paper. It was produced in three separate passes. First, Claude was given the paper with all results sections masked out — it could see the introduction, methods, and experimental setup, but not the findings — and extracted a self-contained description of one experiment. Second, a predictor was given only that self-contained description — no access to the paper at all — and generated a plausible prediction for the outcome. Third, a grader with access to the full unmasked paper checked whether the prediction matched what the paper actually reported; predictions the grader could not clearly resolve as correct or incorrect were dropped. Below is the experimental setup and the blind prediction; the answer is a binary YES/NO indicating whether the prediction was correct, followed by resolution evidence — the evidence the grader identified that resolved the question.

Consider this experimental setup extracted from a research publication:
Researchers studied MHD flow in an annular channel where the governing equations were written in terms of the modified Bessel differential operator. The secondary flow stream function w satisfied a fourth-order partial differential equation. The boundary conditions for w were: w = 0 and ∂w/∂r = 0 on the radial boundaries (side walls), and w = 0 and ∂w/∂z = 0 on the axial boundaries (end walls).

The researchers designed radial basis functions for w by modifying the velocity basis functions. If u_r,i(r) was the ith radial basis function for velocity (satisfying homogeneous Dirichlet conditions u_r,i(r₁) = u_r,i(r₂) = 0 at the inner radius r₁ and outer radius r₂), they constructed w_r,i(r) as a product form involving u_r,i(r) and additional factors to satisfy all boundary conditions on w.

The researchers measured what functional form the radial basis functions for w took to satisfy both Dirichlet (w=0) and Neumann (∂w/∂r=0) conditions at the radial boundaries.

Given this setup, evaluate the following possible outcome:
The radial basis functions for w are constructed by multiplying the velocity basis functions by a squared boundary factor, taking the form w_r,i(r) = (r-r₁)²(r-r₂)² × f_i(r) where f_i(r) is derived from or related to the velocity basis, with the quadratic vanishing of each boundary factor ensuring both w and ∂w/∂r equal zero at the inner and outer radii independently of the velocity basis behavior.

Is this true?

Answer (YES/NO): NO